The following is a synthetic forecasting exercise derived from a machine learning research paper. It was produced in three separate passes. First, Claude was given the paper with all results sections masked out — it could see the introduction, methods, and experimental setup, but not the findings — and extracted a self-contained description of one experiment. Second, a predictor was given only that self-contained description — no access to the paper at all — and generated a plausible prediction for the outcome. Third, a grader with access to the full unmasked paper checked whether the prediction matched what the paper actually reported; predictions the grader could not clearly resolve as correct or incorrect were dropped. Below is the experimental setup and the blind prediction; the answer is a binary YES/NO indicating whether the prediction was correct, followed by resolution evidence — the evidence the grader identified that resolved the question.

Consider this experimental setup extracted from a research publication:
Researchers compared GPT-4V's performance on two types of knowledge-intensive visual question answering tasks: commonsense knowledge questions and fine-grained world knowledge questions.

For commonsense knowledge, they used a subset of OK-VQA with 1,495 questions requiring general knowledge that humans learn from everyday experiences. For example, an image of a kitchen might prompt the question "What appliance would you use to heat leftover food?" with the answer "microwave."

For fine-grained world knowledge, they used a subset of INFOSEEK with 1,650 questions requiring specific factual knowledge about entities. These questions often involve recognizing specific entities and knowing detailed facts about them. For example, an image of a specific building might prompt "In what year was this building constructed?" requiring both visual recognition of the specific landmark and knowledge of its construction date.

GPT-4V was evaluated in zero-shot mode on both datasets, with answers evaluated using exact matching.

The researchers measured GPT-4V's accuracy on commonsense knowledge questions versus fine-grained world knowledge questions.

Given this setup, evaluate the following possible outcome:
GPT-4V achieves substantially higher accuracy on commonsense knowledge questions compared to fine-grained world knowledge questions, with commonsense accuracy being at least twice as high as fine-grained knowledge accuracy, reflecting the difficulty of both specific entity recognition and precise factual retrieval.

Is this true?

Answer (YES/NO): YES